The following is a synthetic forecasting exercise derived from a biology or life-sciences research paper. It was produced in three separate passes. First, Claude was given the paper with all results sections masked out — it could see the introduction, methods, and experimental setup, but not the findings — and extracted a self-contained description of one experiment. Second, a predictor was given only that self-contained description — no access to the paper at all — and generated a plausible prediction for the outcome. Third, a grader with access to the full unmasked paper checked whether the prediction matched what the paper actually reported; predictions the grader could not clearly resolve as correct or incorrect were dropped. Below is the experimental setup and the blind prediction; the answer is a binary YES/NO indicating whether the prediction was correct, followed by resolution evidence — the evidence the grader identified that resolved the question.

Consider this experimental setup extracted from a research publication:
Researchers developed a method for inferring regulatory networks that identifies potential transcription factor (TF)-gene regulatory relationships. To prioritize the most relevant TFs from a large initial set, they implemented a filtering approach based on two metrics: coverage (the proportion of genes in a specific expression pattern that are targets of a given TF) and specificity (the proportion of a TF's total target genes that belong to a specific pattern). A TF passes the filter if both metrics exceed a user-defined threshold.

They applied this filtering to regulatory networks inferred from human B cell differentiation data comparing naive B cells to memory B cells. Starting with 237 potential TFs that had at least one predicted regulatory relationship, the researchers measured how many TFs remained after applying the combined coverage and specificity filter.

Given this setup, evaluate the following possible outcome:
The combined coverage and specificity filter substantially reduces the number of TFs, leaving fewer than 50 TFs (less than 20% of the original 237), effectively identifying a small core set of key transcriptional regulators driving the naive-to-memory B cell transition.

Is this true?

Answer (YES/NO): NO